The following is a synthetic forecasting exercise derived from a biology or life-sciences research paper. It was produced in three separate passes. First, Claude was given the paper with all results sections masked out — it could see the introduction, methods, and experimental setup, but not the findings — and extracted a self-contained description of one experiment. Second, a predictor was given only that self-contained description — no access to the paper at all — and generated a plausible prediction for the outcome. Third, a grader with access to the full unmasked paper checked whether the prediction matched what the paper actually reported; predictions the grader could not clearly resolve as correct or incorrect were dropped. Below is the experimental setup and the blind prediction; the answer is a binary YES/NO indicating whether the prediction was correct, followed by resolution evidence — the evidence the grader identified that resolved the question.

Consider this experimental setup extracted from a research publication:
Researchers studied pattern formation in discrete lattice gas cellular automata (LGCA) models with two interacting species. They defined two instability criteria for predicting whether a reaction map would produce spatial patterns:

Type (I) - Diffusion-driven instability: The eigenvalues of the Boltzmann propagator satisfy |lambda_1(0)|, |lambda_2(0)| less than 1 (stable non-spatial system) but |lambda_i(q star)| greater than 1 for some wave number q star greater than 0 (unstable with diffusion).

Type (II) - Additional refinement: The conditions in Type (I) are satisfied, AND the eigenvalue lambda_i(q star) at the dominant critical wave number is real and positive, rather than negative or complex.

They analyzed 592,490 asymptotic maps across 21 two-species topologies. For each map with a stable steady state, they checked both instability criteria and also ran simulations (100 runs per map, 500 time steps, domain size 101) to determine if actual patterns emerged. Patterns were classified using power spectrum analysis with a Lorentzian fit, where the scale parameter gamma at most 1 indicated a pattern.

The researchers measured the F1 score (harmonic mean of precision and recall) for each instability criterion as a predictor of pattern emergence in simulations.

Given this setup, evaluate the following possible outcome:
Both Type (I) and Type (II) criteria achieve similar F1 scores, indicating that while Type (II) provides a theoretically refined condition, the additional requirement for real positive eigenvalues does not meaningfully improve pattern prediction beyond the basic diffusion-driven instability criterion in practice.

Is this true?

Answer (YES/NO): NO